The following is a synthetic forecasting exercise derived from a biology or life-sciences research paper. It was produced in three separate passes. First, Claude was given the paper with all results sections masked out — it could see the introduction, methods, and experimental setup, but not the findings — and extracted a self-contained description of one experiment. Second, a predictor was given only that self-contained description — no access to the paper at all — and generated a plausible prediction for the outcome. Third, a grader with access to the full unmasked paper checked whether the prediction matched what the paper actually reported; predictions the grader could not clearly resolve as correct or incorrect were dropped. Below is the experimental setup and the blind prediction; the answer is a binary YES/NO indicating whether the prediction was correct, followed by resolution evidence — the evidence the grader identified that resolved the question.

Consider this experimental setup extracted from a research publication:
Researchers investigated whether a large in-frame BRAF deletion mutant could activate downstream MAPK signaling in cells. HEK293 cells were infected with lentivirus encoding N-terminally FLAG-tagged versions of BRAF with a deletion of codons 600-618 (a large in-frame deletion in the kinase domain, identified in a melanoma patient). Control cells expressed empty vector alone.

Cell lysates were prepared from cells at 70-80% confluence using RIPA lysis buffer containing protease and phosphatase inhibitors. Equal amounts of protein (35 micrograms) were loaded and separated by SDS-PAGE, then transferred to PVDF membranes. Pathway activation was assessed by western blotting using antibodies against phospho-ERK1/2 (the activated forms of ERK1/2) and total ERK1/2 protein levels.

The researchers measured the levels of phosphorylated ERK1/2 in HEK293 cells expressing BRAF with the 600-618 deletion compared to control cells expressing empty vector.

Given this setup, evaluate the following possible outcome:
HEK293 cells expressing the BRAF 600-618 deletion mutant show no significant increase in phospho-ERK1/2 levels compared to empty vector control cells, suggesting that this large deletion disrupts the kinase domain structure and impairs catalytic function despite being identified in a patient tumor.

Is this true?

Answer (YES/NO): NO